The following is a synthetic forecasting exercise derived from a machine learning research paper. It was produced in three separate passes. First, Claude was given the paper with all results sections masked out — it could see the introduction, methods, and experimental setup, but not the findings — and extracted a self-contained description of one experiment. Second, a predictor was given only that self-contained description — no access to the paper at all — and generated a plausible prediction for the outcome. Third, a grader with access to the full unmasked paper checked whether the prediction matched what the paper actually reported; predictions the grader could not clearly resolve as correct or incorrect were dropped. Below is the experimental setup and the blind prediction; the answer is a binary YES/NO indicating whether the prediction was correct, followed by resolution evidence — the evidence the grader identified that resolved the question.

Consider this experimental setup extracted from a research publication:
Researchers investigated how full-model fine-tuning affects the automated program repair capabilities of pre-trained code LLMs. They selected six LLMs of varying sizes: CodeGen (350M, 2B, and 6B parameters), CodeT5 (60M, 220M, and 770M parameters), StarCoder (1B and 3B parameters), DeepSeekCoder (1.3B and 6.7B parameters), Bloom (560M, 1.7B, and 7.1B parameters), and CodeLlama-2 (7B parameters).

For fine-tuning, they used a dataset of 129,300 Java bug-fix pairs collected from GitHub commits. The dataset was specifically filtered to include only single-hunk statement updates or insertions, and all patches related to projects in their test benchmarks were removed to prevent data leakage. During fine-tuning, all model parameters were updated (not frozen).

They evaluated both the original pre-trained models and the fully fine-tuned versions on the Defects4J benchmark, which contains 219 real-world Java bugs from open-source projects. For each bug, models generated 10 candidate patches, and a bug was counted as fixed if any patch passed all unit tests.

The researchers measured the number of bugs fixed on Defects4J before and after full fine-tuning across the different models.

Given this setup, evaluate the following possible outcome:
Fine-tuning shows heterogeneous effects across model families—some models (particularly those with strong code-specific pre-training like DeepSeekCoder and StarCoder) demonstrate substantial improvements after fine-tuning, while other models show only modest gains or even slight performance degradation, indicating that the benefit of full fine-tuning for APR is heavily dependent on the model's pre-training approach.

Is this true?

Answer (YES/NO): NO